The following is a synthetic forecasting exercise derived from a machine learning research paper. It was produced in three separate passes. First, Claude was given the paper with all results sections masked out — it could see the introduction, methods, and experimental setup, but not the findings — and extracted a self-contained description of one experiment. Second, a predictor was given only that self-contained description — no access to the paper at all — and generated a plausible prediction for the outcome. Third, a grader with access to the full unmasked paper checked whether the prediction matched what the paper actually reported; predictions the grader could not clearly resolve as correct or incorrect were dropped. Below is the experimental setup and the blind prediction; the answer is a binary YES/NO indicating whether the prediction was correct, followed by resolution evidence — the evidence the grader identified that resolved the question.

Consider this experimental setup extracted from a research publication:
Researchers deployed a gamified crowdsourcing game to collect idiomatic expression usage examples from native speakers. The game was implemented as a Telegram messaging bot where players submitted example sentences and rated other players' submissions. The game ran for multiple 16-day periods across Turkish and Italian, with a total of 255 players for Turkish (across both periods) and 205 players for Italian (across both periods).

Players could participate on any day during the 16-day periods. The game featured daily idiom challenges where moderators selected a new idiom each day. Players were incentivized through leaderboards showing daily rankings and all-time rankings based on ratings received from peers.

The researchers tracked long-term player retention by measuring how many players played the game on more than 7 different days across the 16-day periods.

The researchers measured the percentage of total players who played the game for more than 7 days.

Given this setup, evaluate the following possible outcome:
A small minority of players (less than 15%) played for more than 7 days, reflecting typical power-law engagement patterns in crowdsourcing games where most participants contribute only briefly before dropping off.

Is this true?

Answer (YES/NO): YES